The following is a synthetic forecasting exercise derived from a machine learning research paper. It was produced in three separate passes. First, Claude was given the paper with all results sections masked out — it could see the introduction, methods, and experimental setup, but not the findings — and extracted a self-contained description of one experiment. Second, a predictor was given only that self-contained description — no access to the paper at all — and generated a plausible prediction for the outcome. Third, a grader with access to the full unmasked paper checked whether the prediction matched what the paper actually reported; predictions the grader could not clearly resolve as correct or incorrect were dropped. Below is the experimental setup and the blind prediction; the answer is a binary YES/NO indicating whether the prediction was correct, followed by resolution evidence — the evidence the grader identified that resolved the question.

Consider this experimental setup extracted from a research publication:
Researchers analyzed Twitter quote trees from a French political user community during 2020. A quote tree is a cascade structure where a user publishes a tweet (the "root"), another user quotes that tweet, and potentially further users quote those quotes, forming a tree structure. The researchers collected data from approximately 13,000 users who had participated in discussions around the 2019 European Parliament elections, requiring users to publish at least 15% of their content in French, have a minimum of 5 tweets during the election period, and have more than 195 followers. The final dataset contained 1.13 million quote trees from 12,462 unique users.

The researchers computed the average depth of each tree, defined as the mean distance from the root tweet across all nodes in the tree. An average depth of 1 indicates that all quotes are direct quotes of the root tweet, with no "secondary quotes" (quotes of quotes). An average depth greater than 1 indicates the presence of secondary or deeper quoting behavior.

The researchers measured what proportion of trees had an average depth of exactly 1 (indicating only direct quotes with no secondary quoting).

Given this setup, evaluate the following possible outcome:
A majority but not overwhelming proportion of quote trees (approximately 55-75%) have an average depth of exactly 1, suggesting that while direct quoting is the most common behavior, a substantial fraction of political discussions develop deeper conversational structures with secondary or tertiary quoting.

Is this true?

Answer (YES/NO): NO